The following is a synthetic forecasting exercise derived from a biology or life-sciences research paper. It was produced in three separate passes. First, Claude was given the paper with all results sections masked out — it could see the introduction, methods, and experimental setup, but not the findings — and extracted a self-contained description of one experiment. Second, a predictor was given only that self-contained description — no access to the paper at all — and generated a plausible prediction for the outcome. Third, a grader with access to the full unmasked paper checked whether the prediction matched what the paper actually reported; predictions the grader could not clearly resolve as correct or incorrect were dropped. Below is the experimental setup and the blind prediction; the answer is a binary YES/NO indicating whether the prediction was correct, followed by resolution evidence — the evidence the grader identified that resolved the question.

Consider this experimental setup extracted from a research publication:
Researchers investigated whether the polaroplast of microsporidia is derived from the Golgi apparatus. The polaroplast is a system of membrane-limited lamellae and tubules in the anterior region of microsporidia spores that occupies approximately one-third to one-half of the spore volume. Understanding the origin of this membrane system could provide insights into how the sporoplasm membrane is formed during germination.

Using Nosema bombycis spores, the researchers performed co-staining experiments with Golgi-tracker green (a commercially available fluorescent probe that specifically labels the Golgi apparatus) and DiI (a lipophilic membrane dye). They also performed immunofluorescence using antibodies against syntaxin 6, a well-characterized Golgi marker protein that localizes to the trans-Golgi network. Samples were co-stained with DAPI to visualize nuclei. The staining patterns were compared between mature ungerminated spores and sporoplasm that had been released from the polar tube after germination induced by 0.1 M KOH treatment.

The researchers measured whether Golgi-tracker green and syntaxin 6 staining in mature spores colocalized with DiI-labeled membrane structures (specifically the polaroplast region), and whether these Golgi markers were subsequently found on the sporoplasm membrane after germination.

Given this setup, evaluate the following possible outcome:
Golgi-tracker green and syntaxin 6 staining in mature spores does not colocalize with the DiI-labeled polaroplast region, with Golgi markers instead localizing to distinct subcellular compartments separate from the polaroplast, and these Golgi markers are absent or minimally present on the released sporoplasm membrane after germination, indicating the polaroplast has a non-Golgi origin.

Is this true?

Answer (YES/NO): NO